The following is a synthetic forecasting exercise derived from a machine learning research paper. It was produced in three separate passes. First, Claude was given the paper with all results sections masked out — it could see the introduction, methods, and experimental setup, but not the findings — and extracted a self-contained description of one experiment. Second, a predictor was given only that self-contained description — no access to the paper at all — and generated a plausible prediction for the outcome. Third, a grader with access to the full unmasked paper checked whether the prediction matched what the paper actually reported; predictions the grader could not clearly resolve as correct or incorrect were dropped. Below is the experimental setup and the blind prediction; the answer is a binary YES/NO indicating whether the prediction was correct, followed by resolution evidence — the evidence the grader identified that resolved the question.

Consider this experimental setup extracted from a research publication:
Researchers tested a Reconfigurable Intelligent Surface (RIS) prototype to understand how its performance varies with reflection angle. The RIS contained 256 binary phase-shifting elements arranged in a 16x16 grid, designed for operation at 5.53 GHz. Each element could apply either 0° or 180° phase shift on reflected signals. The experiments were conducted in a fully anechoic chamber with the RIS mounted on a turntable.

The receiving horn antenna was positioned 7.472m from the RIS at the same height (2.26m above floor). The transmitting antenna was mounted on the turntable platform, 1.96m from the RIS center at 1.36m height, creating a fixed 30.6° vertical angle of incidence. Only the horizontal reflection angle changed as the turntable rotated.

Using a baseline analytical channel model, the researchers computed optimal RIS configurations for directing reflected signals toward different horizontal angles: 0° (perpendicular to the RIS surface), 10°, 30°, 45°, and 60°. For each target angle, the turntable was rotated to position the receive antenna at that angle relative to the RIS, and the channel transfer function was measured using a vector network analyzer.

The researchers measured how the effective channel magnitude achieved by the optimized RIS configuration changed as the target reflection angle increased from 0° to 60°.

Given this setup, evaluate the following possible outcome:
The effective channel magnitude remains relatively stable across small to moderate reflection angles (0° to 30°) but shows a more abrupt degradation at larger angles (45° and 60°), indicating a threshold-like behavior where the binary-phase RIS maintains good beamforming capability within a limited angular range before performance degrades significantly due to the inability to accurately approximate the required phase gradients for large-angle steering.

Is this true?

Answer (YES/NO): NO